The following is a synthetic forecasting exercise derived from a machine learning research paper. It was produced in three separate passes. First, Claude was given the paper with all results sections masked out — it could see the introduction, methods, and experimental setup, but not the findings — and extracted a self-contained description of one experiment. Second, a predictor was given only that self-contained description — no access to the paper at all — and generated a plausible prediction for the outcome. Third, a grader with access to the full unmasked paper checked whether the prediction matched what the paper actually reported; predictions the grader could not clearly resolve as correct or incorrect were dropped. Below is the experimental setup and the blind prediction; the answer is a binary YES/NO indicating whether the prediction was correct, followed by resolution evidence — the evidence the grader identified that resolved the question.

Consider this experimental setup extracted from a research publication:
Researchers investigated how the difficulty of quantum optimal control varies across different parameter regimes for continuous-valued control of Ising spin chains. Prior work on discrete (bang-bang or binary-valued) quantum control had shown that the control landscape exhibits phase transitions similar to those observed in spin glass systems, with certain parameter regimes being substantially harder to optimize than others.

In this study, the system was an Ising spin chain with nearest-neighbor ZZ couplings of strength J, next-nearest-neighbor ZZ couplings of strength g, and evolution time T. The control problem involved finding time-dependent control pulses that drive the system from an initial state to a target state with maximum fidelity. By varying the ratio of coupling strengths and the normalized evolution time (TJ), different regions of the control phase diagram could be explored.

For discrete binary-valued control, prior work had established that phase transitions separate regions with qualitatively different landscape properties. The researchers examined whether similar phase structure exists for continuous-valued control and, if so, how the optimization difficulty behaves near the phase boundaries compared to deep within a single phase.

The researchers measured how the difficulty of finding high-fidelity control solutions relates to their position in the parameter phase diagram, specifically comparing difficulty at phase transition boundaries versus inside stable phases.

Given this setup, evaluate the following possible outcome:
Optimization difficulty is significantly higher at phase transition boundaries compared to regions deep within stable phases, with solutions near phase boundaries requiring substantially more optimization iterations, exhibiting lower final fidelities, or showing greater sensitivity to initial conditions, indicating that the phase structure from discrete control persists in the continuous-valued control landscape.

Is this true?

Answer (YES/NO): YES